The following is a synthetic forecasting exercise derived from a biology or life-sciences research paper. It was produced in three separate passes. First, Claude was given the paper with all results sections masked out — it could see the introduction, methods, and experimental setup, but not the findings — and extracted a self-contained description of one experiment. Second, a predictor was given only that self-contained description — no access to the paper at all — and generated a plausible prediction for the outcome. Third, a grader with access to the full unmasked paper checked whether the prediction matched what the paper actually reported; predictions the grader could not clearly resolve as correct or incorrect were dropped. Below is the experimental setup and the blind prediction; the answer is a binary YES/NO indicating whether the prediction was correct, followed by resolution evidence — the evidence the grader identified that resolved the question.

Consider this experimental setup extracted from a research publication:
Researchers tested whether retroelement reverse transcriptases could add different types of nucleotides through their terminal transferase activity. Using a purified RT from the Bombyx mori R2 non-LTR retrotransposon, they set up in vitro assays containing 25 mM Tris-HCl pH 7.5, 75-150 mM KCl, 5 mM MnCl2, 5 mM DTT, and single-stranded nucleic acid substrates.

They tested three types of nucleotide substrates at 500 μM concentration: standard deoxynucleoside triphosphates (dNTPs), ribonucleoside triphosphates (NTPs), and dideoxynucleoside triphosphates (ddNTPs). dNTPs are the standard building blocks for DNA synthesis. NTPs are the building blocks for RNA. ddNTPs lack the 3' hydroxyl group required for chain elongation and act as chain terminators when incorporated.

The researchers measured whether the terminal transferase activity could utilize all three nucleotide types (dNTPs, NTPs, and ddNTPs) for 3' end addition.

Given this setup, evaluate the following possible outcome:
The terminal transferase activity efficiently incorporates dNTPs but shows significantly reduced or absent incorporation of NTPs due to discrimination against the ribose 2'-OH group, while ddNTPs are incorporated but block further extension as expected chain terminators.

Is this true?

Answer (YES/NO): NO